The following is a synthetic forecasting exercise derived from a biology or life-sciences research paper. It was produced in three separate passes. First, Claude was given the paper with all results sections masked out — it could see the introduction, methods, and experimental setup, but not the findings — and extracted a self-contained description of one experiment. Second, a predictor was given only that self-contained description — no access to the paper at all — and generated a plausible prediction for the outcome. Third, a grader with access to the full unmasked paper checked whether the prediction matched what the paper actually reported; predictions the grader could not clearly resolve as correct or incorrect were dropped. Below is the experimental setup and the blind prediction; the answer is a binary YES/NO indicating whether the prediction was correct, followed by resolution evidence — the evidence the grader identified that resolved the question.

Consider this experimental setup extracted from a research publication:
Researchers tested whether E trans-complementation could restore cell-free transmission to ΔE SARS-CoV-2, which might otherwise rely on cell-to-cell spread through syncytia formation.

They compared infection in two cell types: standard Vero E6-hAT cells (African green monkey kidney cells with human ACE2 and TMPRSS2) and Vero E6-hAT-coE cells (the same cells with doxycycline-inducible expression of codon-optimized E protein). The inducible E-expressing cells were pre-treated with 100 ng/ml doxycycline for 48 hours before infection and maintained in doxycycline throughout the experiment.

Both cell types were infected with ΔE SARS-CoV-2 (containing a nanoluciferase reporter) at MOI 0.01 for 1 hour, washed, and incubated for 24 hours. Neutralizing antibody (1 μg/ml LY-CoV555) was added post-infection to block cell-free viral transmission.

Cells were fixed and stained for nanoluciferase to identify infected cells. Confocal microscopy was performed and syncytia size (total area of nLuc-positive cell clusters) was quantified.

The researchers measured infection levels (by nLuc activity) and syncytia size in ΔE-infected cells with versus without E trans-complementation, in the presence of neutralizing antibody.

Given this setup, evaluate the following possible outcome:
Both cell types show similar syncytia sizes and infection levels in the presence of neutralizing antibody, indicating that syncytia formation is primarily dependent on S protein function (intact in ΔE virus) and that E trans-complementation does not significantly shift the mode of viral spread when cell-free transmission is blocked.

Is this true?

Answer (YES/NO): NO